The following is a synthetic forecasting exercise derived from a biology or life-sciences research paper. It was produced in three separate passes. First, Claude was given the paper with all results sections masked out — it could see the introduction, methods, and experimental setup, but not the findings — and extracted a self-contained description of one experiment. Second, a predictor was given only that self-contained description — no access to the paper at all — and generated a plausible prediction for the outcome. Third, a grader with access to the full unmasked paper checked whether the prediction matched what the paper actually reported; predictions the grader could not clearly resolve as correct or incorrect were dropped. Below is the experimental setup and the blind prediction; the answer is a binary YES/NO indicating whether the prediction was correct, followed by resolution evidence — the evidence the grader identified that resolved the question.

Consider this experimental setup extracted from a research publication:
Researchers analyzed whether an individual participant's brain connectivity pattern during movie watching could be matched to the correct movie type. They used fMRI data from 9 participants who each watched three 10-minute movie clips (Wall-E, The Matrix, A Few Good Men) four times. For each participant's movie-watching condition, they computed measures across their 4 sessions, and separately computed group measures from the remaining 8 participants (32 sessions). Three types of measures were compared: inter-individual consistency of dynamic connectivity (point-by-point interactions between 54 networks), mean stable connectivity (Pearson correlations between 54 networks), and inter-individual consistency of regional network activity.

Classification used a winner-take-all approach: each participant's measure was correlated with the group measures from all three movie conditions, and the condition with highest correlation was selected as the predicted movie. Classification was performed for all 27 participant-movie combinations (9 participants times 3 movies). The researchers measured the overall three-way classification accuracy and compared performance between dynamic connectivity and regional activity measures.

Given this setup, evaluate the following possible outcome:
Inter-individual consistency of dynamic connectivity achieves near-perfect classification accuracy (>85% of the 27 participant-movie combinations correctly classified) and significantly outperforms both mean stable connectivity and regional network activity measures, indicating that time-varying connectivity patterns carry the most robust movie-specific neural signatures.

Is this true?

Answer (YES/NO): YES